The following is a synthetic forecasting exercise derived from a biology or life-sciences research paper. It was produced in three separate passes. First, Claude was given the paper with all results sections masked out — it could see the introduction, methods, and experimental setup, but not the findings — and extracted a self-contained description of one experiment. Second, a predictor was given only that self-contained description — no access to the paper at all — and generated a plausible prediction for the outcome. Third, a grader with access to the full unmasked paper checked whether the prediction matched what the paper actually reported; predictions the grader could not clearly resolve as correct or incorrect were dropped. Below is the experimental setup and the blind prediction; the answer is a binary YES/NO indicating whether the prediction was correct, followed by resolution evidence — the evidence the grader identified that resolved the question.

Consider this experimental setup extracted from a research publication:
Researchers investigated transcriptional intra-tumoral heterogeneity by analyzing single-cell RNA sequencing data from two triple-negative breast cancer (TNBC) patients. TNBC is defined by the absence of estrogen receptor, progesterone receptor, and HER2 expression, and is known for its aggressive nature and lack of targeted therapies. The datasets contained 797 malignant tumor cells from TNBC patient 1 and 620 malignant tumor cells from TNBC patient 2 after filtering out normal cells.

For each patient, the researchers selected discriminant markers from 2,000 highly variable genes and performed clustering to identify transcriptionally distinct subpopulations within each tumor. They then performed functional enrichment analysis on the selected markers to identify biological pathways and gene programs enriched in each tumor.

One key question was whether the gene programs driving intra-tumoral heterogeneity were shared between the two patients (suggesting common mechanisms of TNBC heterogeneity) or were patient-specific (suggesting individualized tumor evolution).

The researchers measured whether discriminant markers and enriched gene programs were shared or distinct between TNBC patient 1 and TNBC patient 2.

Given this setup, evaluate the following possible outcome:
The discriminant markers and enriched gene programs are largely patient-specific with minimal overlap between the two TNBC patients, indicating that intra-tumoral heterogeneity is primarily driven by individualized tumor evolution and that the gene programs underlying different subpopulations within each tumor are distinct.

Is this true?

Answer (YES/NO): NO